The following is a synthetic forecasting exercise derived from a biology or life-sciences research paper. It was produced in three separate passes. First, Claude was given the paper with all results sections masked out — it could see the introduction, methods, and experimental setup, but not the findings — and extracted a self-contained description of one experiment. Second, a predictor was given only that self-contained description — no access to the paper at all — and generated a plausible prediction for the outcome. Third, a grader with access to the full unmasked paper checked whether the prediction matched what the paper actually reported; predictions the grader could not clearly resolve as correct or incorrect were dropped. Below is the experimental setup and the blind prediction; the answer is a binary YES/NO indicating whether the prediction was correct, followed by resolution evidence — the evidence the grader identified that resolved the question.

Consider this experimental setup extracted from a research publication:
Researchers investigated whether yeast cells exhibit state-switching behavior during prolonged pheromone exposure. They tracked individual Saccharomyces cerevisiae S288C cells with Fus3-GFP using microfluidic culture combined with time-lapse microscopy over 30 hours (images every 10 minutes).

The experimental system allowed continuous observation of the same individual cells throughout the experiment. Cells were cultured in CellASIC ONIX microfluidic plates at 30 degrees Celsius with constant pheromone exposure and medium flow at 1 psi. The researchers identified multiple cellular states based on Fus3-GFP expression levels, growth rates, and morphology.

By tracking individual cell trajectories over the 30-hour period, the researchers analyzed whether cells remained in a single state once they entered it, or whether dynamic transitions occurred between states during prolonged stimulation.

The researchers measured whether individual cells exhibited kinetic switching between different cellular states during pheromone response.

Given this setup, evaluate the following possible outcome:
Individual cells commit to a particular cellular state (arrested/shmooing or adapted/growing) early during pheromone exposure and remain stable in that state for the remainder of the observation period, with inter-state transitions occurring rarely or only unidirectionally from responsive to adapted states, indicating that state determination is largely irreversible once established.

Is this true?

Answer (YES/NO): NO